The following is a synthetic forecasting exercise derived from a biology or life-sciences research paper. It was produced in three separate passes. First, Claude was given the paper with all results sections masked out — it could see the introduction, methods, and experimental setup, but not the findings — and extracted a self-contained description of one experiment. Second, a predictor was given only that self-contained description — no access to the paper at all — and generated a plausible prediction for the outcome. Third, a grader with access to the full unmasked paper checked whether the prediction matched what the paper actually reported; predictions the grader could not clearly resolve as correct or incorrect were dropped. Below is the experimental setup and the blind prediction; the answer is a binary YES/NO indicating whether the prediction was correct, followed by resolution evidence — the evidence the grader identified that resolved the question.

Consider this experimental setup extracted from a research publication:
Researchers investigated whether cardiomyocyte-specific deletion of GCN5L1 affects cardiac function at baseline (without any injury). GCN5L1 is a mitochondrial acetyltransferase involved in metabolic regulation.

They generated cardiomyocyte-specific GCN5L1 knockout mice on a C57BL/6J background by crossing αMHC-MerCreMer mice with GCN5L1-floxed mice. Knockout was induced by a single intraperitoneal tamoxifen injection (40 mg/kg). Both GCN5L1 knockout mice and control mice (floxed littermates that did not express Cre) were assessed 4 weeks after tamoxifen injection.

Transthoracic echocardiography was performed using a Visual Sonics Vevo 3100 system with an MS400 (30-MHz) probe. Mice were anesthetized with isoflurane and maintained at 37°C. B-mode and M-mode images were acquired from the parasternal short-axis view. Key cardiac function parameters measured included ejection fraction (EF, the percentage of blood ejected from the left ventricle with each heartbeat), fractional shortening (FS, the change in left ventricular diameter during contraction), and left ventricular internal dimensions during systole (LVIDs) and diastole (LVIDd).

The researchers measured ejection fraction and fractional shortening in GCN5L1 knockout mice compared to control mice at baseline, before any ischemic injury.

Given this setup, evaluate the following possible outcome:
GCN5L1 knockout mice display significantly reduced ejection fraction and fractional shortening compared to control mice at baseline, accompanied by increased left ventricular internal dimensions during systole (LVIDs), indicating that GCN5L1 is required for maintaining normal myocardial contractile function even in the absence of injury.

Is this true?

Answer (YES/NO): NO